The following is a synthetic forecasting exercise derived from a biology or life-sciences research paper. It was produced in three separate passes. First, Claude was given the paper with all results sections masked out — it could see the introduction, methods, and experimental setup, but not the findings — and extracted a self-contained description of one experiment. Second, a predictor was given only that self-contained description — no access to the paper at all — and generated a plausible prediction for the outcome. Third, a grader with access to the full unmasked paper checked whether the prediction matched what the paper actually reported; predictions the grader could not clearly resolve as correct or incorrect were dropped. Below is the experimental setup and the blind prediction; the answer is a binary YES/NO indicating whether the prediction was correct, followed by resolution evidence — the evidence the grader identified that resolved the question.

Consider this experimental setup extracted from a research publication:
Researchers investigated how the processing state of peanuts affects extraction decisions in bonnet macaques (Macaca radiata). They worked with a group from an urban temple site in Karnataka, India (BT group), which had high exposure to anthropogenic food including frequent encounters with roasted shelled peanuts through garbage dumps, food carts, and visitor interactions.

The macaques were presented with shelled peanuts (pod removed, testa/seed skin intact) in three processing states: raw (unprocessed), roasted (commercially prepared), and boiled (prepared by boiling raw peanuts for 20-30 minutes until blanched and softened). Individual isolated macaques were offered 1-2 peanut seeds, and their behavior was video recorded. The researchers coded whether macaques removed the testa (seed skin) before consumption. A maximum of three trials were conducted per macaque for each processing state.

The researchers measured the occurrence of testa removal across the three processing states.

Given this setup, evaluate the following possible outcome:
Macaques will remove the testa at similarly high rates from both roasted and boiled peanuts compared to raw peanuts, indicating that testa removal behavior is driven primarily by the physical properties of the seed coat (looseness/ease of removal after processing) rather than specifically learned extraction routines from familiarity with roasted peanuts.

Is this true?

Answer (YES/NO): YES